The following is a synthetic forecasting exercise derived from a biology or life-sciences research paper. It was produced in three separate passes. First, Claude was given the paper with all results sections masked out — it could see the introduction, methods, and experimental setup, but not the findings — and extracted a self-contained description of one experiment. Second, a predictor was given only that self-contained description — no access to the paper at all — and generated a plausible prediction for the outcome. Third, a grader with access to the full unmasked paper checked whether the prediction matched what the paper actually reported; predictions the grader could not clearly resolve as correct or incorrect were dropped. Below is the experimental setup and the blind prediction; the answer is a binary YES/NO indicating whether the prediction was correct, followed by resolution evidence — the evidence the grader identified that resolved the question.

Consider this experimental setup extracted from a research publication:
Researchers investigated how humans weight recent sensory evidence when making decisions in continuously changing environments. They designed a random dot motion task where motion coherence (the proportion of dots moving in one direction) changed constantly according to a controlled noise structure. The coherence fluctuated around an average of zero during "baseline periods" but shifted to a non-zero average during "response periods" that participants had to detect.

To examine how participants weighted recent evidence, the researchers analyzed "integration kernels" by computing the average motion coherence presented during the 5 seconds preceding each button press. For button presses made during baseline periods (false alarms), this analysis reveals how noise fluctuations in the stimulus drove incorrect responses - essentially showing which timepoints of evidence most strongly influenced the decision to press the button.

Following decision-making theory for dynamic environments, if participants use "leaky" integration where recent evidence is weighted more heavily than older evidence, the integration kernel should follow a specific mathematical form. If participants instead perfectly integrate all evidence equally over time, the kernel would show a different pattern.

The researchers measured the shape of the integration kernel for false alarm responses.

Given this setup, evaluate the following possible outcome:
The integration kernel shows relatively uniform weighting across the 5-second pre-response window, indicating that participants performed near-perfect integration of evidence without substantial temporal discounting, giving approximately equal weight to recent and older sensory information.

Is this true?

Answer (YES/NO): NO